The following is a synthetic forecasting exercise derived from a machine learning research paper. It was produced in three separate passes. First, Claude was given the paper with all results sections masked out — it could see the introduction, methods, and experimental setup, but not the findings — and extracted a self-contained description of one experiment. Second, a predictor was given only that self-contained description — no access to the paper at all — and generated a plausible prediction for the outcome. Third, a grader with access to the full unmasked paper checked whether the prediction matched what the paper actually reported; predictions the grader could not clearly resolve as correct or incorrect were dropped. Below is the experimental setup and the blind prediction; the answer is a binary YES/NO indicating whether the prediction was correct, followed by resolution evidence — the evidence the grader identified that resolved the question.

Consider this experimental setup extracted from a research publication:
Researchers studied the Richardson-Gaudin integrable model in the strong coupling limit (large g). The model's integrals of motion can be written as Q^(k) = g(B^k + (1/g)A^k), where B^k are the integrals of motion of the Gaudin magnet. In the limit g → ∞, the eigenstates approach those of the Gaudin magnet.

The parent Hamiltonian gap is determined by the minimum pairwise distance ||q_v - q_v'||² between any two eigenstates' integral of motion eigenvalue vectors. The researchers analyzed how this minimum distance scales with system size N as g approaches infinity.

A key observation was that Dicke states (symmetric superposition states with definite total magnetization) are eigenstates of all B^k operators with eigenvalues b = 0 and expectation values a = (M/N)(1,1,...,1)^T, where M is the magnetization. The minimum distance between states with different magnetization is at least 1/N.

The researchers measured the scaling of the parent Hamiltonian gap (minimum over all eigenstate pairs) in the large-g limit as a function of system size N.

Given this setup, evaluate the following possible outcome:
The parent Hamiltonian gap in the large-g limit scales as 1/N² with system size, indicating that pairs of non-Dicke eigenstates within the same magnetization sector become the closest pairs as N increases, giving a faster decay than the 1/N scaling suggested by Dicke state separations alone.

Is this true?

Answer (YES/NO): NO